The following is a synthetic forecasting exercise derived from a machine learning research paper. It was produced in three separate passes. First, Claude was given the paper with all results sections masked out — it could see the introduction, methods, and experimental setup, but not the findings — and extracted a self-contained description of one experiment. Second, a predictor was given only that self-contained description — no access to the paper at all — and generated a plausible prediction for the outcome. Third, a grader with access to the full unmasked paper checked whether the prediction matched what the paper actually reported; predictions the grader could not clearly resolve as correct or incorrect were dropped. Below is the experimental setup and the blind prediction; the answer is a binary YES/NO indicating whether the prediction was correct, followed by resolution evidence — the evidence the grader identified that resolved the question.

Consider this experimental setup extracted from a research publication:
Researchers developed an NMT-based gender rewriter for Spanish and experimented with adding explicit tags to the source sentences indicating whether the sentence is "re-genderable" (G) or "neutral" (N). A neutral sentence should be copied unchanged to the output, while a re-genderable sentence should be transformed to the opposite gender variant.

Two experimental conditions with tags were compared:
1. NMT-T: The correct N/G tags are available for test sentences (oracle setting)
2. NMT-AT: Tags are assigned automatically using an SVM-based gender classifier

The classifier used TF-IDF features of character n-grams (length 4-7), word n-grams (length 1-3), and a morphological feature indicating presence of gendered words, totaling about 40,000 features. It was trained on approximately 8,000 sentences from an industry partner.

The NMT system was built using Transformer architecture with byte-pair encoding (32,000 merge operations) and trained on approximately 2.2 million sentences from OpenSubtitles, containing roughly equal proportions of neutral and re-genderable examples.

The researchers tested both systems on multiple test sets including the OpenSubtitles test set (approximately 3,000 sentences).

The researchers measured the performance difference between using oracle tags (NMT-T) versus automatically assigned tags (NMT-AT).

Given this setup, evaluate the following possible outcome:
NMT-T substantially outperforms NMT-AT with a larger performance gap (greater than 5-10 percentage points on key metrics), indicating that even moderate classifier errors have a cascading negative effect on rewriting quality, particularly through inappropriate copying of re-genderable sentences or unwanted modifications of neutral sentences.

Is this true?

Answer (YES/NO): YES